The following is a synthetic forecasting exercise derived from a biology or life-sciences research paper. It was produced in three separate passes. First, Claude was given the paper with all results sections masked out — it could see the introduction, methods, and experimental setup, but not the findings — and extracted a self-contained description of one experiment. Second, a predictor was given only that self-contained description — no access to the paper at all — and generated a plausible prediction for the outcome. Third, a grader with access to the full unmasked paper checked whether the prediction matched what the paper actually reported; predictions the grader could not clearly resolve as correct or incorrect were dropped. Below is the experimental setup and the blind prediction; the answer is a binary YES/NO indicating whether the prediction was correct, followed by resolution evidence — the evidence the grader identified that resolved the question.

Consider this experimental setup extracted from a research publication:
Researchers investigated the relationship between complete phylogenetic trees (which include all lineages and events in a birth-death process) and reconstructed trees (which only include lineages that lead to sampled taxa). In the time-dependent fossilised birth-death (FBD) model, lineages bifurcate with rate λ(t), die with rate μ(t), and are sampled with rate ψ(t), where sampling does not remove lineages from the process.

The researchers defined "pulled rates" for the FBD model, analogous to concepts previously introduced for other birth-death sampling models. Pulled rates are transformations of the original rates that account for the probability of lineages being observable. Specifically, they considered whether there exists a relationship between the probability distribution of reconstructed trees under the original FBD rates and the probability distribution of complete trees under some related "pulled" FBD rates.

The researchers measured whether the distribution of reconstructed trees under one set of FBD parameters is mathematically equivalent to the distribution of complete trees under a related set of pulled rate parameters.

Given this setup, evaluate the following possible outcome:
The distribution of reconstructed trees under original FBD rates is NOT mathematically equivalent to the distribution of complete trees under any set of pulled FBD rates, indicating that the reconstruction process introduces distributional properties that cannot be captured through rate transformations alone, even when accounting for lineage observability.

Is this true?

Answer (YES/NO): NO